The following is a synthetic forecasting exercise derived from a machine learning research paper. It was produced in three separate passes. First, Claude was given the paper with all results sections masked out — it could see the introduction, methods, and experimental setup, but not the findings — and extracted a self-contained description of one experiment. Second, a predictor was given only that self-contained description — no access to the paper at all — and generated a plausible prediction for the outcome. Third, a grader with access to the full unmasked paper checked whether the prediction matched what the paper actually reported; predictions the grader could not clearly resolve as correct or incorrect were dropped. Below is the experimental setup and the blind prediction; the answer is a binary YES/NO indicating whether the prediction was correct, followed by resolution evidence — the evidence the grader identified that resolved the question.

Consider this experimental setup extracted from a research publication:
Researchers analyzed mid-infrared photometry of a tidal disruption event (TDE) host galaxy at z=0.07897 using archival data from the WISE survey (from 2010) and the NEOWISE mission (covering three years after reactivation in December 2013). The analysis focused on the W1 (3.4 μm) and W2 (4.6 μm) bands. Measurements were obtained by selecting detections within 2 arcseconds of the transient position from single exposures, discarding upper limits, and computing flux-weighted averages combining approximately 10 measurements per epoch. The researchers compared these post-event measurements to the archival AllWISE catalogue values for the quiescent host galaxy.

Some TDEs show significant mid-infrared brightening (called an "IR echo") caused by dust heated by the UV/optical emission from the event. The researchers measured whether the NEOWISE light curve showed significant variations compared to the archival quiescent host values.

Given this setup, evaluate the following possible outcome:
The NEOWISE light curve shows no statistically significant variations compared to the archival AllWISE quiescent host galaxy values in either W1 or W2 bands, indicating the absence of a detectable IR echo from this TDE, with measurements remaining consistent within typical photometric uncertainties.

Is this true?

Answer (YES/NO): YES